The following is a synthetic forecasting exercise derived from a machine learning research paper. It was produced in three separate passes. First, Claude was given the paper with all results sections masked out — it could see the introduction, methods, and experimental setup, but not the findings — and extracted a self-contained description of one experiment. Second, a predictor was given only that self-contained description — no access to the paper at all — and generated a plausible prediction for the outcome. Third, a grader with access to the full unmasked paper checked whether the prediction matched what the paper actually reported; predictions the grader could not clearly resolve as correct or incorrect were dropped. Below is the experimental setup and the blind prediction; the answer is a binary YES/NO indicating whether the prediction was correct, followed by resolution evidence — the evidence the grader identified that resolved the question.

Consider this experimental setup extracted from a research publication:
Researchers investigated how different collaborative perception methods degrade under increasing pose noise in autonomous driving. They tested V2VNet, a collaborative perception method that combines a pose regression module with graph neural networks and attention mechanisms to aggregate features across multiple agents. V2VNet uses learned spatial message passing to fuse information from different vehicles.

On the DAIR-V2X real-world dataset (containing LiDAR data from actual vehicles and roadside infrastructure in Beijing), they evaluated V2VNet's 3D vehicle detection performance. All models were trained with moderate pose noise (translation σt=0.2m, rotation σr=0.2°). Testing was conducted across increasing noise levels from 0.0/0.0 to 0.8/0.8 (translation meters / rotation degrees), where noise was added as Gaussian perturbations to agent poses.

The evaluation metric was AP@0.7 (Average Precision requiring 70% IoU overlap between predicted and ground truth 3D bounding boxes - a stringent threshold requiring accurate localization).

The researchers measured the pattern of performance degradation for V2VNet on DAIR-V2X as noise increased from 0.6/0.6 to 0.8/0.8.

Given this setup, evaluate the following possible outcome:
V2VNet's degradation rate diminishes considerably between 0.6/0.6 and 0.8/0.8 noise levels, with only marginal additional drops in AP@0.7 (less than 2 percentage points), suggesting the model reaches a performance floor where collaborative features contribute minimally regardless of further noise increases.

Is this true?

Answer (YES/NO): NO